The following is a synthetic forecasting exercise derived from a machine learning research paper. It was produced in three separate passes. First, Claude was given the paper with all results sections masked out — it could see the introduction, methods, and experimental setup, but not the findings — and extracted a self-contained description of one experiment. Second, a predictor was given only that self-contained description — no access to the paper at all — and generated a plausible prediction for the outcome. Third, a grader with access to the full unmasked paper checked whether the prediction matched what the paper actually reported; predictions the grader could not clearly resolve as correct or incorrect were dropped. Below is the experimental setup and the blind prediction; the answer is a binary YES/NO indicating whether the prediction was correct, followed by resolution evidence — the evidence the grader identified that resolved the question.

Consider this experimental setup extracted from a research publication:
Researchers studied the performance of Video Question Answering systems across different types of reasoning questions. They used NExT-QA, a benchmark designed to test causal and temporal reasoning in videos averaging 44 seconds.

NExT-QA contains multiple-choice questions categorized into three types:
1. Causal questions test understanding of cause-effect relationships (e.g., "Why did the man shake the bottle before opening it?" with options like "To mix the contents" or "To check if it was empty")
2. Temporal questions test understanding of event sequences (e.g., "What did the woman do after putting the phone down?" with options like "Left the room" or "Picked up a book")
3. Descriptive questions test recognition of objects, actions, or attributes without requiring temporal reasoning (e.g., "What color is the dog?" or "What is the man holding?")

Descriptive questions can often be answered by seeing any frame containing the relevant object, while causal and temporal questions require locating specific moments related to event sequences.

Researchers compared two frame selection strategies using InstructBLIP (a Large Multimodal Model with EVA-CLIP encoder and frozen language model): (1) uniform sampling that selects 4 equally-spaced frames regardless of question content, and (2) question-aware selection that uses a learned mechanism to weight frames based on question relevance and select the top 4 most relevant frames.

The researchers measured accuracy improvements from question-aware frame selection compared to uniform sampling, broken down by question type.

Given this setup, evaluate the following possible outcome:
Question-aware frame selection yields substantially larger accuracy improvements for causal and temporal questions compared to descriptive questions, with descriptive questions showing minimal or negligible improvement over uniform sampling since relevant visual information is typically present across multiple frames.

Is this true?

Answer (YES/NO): YES